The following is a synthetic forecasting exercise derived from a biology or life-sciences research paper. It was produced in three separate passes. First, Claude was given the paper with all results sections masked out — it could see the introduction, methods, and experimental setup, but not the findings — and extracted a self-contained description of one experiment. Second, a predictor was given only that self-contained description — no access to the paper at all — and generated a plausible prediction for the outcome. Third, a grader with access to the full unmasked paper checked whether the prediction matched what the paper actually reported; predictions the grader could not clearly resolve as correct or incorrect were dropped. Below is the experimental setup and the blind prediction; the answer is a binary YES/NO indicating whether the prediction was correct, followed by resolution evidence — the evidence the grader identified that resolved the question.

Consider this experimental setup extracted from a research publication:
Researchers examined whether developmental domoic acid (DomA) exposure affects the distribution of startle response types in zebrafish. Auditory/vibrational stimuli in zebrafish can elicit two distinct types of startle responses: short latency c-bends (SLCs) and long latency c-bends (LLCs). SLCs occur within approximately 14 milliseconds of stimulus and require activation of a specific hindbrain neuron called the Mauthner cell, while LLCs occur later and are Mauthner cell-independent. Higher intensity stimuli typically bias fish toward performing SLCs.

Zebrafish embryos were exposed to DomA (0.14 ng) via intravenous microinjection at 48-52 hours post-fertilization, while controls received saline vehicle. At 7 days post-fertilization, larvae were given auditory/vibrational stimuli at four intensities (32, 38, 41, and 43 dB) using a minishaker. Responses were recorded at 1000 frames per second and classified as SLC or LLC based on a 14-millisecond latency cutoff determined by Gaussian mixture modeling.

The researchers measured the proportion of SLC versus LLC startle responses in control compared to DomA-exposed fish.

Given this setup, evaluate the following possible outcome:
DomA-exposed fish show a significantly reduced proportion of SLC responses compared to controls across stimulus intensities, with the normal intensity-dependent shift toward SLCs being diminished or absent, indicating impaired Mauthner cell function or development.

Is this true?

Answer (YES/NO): YES